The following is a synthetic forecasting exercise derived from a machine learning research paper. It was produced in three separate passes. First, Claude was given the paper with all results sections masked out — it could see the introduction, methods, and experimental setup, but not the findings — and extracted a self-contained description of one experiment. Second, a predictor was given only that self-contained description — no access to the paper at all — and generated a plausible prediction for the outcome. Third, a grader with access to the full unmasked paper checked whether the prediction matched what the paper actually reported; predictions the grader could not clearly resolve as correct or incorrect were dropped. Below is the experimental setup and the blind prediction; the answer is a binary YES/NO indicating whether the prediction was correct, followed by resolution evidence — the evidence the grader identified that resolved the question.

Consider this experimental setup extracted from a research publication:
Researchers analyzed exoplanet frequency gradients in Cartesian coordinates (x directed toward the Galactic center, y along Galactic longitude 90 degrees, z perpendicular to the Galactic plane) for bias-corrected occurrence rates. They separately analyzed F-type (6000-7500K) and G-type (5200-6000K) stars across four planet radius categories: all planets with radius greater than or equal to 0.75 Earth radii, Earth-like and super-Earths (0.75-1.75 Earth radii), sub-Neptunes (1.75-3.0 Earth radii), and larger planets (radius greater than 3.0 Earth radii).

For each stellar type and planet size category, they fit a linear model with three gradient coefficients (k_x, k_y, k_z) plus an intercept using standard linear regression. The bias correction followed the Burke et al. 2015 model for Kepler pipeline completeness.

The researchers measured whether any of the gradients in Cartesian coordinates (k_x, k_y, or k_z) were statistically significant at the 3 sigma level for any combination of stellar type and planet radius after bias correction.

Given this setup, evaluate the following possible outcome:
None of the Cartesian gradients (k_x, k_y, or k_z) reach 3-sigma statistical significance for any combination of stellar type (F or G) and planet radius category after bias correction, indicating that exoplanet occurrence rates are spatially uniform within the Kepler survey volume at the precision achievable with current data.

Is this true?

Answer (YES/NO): YES